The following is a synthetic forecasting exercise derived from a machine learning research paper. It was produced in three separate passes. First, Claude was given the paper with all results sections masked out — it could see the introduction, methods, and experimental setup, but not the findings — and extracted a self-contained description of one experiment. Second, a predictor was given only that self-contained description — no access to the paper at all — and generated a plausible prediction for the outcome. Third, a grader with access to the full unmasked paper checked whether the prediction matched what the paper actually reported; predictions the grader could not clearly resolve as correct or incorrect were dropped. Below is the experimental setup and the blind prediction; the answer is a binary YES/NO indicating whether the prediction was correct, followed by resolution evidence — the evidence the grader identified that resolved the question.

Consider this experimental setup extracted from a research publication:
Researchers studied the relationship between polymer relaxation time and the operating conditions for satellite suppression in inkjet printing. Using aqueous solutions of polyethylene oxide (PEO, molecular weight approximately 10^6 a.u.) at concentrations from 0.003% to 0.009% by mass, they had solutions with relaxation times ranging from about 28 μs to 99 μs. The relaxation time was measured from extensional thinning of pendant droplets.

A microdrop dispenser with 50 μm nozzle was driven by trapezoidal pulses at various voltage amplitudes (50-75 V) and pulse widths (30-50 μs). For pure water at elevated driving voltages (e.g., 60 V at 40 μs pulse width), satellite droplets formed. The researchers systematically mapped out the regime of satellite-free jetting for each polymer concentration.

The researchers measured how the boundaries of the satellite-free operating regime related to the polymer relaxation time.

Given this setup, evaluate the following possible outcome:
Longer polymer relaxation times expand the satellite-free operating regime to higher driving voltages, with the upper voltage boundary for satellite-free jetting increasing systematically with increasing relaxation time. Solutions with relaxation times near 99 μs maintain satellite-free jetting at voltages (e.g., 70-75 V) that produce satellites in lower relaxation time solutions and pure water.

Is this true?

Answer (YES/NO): NO